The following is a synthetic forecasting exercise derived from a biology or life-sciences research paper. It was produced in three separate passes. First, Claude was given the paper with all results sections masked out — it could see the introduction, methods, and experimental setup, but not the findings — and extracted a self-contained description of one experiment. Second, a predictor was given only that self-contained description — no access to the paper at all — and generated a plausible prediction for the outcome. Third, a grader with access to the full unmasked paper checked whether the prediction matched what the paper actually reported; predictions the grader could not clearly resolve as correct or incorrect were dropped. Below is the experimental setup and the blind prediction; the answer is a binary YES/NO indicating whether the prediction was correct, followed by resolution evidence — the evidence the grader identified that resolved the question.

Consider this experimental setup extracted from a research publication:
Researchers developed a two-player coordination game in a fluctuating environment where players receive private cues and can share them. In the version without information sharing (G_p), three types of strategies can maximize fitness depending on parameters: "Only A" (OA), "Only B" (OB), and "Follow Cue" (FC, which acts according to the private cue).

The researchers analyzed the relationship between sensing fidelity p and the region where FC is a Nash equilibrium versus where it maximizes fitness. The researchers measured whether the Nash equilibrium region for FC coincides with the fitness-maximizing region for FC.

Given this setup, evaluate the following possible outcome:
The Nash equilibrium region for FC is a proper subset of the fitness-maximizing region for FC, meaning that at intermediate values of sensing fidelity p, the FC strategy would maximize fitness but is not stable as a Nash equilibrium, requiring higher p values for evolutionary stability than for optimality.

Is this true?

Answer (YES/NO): NO